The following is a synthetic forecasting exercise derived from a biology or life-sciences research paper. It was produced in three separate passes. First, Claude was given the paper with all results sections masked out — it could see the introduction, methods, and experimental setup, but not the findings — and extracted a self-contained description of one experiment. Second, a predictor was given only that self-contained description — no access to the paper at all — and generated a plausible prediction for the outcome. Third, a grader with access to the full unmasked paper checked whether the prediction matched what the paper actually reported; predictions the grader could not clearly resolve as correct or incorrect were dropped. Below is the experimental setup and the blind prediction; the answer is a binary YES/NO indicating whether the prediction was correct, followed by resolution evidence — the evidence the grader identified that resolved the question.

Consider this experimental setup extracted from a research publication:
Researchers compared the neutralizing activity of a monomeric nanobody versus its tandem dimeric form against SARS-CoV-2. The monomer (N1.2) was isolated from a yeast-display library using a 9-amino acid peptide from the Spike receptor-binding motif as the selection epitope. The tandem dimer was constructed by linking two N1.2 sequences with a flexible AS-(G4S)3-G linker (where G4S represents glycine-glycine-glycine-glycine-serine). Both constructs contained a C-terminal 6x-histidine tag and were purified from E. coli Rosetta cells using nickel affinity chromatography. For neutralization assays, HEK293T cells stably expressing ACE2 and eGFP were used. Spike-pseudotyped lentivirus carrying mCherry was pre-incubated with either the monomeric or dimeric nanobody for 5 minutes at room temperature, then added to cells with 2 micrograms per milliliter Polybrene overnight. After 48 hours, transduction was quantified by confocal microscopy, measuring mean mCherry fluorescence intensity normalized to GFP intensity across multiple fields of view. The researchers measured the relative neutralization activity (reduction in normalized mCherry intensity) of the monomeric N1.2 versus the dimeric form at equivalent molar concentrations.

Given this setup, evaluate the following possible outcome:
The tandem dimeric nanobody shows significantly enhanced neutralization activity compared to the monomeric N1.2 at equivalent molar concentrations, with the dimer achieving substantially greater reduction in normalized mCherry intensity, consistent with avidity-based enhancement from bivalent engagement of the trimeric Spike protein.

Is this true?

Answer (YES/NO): YES